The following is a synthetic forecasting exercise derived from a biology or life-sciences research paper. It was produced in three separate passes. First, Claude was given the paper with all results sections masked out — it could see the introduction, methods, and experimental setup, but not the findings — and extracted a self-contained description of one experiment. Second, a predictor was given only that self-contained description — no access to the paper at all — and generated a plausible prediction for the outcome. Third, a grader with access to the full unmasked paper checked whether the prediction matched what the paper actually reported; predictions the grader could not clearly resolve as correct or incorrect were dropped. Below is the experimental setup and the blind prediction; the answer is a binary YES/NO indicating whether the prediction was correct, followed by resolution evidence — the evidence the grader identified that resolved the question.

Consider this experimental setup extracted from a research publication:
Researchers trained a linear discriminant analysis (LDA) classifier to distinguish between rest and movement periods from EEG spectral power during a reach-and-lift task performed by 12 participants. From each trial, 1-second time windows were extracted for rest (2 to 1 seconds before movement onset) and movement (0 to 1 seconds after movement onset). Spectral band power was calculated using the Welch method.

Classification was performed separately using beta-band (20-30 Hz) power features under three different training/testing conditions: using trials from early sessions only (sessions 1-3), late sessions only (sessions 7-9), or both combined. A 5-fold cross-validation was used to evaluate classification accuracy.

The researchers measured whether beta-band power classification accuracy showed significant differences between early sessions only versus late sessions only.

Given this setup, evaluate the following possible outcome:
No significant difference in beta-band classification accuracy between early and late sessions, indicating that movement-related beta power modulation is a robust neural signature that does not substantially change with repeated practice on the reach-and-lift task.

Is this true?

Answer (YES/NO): YES